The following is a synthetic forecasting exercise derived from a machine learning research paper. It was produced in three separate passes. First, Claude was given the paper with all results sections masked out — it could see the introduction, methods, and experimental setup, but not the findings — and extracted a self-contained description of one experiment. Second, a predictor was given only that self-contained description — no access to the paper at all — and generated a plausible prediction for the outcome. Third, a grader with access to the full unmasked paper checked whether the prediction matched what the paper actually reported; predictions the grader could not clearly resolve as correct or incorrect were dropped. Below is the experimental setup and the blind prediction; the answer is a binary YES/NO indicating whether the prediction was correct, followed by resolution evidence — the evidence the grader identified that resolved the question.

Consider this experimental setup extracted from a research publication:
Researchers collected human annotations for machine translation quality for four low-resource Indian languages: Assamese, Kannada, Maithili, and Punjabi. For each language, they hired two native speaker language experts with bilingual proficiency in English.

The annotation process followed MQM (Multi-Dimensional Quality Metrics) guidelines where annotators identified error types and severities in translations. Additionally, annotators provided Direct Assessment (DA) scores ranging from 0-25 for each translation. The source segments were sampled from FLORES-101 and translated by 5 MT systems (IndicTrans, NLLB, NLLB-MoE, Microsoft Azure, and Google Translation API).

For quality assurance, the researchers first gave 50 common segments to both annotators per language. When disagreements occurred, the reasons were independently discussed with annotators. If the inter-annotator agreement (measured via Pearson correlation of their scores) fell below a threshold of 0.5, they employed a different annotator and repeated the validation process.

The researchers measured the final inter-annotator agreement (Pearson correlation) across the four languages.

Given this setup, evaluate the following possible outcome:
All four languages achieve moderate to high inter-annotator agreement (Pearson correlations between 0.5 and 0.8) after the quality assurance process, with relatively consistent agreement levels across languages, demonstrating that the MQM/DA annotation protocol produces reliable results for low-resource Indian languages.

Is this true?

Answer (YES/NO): YES